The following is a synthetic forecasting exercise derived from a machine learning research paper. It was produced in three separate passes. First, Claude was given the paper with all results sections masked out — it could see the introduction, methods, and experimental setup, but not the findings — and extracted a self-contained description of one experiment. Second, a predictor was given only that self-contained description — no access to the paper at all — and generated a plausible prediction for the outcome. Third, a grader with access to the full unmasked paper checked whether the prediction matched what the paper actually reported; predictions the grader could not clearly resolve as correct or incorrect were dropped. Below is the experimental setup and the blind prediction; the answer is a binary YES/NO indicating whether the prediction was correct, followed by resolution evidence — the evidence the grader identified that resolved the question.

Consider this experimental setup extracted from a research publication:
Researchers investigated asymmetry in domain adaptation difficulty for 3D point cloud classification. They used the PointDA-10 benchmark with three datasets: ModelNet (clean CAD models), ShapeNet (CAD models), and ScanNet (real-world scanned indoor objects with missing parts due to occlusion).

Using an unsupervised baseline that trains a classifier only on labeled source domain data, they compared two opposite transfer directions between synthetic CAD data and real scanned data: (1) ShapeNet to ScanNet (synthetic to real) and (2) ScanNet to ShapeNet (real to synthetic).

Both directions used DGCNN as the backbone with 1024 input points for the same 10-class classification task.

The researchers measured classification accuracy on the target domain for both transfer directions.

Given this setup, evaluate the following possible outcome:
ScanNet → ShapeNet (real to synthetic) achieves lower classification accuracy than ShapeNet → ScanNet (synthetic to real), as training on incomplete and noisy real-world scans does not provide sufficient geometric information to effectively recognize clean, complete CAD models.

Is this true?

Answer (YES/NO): NO